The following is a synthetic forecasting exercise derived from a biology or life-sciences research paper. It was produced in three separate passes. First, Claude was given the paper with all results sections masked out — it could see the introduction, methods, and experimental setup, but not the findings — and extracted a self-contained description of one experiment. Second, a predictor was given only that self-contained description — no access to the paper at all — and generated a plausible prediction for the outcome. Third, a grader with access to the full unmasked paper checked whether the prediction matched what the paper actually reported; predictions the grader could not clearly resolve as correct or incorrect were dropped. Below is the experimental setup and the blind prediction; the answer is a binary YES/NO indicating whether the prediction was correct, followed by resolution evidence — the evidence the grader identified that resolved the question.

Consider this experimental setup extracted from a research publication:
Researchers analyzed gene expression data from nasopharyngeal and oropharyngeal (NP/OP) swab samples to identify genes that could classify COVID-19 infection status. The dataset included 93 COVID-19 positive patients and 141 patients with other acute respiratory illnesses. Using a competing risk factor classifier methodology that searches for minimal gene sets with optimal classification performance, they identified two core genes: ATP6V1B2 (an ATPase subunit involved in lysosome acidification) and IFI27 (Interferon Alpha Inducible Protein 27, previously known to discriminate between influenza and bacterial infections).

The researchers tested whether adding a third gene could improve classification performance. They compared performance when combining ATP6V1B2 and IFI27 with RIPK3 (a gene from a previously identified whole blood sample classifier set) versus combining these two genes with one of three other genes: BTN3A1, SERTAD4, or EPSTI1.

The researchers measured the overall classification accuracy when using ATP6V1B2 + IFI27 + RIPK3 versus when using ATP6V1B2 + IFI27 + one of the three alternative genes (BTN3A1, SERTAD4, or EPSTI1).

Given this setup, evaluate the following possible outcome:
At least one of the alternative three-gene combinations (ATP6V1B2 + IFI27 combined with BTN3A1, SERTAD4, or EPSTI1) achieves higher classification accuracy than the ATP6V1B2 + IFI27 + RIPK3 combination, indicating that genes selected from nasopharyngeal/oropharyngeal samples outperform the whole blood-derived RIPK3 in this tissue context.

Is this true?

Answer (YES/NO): YES